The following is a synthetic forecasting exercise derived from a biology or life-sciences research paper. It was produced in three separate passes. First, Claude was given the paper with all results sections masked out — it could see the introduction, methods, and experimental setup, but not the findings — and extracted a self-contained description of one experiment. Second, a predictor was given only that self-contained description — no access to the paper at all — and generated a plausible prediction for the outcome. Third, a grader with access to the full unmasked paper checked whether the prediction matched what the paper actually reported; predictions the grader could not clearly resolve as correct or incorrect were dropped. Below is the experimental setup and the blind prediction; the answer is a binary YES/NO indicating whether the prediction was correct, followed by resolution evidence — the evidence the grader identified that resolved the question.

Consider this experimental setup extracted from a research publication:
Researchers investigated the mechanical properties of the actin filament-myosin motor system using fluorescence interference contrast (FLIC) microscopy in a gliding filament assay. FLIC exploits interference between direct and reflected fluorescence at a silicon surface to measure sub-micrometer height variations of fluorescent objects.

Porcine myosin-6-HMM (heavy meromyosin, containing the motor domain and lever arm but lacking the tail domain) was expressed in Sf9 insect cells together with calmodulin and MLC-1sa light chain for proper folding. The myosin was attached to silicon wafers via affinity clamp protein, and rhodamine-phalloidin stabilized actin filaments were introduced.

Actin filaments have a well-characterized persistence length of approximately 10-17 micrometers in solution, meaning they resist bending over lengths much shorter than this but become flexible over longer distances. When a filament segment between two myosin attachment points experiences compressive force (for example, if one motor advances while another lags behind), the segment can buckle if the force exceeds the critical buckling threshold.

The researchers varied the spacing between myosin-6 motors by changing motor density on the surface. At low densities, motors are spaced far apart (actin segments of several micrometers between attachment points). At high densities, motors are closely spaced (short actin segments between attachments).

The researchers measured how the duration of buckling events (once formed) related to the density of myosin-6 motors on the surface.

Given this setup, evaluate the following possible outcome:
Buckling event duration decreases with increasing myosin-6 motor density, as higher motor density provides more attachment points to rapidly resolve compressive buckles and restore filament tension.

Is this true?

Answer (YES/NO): YES